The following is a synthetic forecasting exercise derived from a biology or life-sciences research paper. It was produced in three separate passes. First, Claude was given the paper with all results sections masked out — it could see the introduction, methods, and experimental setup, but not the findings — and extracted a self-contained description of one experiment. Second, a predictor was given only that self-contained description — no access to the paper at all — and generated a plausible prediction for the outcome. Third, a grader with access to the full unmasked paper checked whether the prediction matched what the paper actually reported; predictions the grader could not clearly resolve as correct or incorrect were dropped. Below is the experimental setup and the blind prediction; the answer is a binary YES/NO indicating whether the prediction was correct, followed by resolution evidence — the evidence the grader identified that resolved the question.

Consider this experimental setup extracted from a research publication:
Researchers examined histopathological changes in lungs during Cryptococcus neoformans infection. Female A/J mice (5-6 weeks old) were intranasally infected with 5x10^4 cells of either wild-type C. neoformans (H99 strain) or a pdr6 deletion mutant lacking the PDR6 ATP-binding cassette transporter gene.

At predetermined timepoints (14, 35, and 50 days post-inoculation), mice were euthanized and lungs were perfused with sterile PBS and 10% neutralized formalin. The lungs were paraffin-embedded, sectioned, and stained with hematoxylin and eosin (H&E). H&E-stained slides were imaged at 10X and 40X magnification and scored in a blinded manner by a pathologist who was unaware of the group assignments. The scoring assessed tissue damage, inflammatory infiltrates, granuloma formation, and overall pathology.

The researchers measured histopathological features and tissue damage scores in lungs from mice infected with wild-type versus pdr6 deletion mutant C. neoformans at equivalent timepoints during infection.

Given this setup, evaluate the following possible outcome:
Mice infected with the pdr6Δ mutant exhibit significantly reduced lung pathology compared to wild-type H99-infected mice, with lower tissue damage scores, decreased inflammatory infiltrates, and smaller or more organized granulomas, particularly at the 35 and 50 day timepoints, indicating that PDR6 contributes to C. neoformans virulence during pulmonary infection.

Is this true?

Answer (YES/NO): NO